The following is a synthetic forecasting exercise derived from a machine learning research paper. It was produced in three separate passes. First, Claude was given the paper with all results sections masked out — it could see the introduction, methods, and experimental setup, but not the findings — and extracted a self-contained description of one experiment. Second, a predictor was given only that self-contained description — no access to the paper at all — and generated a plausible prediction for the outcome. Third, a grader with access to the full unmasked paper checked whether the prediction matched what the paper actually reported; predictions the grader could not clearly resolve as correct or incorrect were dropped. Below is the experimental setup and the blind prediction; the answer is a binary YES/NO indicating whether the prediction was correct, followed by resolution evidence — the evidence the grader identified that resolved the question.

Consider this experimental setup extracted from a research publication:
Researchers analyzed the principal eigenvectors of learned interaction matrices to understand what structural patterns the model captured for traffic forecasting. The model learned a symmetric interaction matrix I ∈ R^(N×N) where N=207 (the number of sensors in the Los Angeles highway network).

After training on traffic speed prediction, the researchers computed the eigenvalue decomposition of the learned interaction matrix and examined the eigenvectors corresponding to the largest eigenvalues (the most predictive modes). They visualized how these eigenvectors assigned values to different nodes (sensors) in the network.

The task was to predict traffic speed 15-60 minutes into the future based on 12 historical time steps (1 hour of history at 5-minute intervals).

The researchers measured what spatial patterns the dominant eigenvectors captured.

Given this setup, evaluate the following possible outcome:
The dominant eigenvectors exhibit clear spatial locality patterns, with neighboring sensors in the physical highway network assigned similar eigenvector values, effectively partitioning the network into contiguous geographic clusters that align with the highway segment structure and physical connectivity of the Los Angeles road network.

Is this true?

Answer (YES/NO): NO